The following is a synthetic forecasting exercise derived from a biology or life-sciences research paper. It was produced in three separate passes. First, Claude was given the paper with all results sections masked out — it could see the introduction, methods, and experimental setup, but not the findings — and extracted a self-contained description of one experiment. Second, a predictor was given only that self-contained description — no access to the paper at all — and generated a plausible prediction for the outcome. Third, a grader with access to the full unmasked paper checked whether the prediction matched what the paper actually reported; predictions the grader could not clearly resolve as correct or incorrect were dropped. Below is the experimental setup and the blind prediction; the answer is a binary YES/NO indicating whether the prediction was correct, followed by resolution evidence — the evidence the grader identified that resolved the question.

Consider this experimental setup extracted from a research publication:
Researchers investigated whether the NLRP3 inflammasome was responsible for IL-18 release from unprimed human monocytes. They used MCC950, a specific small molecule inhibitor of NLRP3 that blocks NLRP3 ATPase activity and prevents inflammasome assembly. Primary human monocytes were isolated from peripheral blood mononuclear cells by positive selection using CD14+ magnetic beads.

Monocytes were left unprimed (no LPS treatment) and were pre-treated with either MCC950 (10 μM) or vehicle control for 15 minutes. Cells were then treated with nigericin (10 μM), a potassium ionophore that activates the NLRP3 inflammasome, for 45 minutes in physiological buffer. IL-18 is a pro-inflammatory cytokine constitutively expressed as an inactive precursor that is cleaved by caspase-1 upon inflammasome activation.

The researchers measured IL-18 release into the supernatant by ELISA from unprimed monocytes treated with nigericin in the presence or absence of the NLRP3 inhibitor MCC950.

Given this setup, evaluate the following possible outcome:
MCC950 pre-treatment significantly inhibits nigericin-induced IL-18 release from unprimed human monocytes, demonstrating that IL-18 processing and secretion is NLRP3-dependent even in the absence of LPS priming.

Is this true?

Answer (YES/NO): YES